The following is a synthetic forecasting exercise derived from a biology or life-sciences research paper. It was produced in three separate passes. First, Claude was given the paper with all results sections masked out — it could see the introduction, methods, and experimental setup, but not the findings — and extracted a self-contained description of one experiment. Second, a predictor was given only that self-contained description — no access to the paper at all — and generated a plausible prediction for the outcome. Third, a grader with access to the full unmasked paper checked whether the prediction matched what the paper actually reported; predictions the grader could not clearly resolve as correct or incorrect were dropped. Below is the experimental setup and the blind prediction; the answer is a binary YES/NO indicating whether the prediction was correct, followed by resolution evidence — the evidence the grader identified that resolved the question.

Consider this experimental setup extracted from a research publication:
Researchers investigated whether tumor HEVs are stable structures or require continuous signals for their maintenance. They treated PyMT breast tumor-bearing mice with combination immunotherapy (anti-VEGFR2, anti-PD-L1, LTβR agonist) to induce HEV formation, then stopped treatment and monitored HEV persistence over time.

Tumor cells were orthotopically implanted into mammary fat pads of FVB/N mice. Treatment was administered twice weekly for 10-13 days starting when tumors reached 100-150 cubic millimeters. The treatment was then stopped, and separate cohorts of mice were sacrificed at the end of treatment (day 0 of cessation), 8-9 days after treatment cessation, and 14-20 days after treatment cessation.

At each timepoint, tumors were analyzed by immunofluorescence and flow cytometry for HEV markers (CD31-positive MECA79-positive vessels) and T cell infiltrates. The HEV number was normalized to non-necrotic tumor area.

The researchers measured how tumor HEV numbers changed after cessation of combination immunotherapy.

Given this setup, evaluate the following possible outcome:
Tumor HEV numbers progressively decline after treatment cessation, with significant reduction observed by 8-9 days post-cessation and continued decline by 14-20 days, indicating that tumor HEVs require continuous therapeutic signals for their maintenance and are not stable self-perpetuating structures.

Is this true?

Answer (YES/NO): YES